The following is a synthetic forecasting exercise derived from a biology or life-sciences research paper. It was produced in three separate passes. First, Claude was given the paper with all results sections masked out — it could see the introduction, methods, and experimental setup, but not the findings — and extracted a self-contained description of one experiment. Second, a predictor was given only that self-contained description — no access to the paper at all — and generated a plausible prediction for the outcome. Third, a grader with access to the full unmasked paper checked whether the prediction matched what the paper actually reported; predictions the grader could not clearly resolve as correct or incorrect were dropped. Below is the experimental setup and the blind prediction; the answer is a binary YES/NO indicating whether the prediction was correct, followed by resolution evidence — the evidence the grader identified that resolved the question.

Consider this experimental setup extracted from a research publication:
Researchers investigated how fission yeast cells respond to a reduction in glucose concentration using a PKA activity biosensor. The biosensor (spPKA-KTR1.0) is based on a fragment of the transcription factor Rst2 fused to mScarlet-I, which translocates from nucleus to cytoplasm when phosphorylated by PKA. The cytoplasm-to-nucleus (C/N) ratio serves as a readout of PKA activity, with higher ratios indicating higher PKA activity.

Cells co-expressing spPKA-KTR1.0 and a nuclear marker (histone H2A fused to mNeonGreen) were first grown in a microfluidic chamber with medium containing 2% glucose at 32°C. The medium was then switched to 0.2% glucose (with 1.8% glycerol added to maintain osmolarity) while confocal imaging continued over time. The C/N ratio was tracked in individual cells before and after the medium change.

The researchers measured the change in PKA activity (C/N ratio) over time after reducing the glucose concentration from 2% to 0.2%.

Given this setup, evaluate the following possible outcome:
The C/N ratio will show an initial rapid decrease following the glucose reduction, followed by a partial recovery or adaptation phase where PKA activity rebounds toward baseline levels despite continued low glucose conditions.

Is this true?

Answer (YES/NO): YES